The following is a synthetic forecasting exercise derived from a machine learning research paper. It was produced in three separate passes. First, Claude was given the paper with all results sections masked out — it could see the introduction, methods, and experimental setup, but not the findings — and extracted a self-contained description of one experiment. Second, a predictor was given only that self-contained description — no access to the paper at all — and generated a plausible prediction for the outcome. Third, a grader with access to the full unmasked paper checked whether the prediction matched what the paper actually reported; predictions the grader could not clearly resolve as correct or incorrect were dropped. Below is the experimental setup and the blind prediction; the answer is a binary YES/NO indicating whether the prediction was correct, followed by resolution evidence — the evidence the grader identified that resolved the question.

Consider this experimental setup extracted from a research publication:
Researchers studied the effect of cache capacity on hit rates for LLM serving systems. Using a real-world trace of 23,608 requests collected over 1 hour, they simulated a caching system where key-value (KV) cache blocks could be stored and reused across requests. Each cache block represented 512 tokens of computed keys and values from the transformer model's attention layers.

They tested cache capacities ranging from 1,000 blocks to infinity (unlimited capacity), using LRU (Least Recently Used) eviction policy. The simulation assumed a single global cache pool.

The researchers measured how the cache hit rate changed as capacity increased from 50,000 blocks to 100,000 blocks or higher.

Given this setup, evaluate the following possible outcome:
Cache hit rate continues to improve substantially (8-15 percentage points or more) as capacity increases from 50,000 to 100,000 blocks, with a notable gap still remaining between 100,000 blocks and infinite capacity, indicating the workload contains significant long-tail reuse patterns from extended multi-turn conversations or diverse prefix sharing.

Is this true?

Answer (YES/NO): NO